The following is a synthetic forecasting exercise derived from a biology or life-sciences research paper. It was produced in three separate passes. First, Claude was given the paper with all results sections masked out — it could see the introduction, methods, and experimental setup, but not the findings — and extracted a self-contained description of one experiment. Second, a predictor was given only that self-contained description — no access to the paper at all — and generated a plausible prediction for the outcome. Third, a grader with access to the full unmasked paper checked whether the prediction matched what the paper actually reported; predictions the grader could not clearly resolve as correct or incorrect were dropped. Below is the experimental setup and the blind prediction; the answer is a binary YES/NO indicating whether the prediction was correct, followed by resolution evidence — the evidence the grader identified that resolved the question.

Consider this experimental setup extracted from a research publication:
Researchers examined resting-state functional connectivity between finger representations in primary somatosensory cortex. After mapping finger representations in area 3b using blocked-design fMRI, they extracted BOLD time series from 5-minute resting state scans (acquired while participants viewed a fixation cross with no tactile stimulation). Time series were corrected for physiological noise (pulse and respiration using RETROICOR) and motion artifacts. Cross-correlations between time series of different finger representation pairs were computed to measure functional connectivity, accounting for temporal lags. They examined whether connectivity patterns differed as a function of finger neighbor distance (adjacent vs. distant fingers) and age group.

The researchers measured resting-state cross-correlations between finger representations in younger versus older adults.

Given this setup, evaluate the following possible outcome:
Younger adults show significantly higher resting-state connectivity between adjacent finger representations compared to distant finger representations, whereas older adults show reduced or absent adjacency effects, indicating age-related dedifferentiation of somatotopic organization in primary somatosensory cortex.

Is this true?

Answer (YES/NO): NO